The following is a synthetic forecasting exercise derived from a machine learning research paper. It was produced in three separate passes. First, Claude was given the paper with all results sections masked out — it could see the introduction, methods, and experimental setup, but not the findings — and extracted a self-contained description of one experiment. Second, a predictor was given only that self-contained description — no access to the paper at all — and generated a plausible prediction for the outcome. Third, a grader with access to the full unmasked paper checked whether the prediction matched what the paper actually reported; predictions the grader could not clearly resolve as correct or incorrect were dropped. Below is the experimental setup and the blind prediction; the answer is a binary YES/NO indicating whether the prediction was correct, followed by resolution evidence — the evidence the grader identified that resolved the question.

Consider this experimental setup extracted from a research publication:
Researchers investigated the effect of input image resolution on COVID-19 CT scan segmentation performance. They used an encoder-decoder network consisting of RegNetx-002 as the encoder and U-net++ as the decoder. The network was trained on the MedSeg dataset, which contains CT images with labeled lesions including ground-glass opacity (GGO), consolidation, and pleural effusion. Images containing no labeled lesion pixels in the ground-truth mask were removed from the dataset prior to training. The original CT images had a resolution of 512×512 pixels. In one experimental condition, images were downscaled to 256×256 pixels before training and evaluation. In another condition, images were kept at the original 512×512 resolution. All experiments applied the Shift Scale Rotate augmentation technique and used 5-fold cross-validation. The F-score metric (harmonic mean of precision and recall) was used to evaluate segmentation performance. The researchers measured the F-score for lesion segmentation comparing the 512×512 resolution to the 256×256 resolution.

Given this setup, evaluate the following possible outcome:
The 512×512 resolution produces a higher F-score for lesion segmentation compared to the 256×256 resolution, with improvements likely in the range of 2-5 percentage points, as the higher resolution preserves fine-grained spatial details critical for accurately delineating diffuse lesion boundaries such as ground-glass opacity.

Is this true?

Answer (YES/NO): NO